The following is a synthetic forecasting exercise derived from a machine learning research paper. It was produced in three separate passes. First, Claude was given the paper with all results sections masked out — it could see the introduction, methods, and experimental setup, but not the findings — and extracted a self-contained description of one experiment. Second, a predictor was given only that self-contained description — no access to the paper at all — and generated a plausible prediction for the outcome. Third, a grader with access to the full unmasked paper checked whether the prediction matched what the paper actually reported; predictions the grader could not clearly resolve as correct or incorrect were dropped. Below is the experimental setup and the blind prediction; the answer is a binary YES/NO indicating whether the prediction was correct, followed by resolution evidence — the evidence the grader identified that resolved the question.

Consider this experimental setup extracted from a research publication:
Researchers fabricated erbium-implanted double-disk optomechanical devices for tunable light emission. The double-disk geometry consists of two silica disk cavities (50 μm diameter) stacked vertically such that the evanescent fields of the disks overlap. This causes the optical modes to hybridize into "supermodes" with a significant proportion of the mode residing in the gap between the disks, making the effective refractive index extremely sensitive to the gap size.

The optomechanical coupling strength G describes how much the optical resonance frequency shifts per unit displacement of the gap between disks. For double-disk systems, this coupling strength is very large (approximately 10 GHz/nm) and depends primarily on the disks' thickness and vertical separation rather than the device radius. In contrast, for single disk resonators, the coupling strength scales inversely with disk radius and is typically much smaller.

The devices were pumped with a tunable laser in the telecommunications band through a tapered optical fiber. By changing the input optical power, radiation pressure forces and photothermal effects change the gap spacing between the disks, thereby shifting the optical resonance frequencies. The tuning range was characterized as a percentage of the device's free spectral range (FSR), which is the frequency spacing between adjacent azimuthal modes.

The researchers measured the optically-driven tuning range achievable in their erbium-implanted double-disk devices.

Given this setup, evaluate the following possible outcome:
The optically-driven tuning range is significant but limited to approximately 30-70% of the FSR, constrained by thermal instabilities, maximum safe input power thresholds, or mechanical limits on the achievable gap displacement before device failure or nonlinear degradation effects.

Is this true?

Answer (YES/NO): NO